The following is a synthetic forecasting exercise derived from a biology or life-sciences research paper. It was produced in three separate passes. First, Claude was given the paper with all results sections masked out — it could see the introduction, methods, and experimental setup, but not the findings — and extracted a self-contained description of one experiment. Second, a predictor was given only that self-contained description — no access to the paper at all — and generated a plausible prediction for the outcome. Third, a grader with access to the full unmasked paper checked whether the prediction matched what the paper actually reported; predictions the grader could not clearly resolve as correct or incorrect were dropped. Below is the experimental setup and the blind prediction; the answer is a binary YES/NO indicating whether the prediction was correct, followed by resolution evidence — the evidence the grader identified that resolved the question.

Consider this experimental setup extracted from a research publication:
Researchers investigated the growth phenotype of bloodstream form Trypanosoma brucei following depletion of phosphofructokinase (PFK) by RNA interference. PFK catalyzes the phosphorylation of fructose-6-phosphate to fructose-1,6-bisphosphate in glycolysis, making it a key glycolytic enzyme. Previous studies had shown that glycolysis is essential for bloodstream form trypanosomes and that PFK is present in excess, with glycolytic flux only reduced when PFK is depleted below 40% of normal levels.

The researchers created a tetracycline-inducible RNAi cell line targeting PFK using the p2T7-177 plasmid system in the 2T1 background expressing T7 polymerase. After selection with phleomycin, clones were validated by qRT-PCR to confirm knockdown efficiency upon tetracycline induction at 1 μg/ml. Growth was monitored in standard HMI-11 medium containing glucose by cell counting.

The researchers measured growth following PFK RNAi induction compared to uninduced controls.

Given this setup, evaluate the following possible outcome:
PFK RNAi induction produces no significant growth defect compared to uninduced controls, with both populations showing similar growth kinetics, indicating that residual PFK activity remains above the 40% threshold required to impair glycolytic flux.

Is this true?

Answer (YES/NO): NO